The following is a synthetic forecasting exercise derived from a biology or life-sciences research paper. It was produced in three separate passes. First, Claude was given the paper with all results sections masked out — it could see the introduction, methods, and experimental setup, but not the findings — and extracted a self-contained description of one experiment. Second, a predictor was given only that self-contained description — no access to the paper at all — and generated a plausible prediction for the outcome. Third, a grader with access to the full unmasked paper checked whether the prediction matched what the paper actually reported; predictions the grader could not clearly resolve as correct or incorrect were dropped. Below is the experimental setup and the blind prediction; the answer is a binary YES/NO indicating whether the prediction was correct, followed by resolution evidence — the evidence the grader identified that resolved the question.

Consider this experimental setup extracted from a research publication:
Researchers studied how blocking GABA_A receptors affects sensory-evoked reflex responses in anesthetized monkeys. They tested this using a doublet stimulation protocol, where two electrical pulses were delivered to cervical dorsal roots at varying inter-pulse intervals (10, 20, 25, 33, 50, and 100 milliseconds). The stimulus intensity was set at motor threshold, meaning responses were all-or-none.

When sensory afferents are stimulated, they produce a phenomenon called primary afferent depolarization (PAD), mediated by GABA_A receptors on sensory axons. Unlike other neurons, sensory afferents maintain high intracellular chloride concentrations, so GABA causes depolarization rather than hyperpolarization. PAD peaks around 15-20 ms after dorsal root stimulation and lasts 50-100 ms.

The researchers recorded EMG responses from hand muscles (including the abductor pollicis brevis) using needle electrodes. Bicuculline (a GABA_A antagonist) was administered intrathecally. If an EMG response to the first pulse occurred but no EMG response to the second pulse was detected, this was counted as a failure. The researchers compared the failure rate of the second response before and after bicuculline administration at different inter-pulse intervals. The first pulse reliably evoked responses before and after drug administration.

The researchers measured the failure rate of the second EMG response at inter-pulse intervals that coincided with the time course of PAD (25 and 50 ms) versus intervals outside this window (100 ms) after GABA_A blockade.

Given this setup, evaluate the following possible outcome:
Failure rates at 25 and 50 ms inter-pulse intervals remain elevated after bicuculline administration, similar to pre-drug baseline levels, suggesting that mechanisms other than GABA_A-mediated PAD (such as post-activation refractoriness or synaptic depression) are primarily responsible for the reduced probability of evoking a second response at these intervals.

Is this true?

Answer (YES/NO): NO